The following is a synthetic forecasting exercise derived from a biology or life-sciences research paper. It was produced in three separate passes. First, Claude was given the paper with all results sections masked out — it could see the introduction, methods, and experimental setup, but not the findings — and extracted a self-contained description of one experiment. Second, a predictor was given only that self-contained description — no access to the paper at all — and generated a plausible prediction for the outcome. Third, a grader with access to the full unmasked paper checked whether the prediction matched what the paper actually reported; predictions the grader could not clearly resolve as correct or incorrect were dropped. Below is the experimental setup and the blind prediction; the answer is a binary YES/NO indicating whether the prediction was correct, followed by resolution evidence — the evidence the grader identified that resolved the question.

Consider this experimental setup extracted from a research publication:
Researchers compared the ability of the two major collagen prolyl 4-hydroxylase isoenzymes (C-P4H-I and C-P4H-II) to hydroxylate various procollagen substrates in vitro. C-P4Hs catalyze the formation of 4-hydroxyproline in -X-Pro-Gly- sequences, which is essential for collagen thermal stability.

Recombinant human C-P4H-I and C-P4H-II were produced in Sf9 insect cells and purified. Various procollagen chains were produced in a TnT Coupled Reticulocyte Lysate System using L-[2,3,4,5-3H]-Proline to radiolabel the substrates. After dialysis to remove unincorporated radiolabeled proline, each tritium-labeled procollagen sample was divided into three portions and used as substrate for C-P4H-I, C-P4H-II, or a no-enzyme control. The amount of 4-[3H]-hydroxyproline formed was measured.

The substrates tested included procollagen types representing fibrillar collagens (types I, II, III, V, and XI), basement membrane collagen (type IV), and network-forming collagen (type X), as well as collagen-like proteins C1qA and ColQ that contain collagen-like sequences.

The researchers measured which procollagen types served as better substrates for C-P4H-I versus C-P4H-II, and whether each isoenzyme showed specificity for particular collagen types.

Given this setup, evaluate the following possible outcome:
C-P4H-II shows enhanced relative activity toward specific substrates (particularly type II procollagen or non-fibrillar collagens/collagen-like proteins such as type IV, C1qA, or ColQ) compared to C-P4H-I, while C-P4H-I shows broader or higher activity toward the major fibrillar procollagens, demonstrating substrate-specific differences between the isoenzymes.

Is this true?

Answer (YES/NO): NO